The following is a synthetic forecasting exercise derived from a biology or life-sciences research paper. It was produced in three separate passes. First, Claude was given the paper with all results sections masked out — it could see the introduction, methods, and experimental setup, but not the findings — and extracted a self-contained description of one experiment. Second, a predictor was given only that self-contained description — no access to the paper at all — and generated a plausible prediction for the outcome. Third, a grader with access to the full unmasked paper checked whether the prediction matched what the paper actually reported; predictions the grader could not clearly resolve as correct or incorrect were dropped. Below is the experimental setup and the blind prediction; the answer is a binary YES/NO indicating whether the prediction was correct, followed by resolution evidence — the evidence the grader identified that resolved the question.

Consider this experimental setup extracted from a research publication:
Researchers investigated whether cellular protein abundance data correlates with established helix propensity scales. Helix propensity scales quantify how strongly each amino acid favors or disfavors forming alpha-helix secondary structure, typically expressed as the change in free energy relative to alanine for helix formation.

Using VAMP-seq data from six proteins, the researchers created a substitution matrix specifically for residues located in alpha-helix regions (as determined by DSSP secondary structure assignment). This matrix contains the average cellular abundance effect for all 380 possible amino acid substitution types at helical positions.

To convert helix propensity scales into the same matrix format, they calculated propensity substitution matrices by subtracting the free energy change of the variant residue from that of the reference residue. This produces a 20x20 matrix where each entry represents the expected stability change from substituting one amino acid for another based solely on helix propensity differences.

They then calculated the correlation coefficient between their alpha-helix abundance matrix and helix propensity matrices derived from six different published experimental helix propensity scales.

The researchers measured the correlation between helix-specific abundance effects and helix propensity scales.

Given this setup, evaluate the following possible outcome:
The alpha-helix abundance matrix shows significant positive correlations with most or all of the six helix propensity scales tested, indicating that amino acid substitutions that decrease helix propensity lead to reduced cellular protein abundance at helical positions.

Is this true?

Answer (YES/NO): NO